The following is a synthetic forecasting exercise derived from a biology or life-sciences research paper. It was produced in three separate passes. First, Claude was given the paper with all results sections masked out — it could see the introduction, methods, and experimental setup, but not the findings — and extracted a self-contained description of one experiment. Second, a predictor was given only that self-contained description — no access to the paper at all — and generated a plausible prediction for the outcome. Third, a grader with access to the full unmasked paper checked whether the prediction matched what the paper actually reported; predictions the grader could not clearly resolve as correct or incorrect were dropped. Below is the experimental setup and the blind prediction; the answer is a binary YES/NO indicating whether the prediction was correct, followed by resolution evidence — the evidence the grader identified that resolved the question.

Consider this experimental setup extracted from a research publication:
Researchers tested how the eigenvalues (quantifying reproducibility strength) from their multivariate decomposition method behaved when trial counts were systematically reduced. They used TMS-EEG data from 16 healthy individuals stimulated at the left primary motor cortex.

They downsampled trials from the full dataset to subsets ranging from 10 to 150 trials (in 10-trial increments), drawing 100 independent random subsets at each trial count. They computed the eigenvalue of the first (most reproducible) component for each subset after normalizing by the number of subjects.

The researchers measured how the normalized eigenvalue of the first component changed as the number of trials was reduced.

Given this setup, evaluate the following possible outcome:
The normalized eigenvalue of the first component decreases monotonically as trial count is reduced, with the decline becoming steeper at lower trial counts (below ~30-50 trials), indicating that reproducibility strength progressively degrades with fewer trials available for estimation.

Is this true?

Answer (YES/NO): NO